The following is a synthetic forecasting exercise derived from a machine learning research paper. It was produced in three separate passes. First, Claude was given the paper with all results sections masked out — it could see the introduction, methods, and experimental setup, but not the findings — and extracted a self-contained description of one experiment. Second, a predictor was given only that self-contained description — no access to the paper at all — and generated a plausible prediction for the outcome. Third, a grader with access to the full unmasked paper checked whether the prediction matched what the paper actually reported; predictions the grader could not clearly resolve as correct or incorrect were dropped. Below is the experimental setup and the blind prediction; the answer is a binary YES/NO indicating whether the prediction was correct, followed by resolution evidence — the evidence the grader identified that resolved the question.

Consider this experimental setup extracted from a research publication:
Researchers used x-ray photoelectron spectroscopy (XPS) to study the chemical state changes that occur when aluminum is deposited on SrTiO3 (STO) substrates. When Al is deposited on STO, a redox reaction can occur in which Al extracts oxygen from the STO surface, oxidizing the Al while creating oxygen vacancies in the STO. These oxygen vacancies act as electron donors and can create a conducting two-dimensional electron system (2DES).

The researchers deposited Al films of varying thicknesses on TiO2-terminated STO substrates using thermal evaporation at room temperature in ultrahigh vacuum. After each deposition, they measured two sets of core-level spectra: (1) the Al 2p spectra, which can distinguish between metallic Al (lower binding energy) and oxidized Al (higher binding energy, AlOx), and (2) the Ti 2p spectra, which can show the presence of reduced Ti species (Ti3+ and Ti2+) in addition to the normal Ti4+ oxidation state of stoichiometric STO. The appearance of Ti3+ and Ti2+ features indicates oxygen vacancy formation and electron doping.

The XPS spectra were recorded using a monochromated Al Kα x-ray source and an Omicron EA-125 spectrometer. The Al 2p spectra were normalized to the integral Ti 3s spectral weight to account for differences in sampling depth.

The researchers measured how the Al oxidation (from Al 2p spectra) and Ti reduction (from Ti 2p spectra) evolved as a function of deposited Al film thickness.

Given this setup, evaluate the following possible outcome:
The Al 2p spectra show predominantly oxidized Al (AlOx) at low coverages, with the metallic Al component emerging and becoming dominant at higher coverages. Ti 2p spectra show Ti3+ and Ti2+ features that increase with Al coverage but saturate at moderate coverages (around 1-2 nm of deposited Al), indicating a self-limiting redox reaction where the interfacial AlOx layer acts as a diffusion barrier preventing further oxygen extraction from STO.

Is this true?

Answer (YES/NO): NO